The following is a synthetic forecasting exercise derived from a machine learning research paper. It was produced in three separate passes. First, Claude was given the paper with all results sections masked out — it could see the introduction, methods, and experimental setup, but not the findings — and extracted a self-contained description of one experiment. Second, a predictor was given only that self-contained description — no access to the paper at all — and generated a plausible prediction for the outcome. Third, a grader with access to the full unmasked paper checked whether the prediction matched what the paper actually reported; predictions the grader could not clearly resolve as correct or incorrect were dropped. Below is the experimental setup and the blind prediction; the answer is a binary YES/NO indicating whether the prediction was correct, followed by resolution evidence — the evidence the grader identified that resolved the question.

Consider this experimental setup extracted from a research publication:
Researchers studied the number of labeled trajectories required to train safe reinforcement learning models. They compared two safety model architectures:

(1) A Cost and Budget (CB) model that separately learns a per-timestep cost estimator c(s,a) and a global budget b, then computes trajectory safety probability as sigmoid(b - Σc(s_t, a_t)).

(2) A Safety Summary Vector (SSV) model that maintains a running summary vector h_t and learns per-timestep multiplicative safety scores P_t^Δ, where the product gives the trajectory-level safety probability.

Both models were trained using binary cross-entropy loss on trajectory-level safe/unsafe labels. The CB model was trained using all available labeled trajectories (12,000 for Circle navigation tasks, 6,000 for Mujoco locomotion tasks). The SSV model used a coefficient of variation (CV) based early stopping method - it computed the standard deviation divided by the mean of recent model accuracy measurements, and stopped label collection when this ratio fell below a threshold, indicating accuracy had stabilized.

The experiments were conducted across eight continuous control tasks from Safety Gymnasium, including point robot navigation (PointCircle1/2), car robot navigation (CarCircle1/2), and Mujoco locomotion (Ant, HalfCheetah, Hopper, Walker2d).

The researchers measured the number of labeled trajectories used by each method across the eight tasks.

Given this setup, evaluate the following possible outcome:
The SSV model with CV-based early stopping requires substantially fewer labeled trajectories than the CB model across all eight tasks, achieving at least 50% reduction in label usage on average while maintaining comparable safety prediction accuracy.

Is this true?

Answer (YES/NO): NO